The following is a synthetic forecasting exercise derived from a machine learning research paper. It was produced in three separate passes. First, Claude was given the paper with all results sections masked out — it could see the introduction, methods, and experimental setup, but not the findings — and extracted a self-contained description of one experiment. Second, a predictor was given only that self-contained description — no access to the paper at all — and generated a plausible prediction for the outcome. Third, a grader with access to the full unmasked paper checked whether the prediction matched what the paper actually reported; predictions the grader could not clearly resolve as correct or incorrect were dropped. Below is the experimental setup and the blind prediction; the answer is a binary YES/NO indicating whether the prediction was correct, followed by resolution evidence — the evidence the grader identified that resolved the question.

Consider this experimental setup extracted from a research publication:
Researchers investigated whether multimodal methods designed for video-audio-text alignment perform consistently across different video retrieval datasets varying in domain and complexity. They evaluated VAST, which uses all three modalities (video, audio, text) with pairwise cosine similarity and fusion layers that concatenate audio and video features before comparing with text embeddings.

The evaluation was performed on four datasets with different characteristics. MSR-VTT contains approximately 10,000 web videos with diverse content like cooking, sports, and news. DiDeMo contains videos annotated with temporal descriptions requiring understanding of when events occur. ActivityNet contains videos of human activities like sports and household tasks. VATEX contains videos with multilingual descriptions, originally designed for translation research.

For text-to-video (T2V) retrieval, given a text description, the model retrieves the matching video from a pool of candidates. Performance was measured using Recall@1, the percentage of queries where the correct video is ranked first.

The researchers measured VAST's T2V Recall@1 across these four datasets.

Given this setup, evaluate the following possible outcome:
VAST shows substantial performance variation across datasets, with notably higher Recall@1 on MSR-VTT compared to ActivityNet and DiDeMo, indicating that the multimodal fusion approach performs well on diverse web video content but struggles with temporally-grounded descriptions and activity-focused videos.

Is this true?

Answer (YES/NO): NO